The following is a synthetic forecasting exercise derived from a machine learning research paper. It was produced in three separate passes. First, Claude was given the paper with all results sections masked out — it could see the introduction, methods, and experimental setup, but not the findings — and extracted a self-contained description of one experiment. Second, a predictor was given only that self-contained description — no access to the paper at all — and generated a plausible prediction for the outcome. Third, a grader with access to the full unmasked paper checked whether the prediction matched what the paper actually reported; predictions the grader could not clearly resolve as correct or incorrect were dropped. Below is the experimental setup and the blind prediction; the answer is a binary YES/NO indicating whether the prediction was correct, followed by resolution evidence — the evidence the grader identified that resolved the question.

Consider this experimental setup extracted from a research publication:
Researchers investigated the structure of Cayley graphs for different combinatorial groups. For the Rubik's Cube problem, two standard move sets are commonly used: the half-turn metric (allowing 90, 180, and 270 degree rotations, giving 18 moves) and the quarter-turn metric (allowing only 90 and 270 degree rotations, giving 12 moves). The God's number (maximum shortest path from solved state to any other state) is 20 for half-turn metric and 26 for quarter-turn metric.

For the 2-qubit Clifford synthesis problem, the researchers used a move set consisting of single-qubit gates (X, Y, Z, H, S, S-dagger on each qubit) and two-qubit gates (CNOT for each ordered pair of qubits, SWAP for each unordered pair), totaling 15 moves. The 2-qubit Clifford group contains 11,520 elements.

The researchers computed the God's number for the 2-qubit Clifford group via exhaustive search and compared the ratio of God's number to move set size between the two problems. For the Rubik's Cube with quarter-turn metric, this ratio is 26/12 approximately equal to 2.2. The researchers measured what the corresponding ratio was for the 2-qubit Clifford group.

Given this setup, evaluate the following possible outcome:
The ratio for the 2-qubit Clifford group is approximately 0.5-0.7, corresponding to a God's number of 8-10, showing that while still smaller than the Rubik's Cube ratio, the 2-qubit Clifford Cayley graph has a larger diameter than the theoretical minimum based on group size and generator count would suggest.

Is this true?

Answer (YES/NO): YES